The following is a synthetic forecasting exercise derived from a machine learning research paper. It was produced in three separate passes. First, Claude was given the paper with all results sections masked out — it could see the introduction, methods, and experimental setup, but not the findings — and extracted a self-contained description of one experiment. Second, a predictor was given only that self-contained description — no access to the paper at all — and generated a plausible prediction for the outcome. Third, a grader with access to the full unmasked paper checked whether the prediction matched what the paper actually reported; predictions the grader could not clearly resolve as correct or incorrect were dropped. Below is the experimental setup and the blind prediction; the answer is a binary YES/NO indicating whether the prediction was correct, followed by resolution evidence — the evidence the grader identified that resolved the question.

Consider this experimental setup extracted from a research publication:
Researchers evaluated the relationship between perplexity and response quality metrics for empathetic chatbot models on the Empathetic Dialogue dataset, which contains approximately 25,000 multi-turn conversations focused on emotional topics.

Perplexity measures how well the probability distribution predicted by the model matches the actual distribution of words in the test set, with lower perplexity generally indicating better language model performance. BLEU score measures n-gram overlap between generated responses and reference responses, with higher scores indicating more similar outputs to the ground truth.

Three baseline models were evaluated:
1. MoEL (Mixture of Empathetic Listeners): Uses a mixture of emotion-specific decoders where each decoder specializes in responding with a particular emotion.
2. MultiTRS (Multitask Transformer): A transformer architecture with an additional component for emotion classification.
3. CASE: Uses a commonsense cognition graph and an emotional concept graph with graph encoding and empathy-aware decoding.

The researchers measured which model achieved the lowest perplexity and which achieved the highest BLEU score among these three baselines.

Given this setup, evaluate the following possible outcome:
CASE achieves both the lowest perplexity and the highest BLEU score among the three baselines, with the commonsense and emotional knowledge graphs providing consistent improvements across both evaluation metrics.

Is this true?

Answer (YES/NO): NO